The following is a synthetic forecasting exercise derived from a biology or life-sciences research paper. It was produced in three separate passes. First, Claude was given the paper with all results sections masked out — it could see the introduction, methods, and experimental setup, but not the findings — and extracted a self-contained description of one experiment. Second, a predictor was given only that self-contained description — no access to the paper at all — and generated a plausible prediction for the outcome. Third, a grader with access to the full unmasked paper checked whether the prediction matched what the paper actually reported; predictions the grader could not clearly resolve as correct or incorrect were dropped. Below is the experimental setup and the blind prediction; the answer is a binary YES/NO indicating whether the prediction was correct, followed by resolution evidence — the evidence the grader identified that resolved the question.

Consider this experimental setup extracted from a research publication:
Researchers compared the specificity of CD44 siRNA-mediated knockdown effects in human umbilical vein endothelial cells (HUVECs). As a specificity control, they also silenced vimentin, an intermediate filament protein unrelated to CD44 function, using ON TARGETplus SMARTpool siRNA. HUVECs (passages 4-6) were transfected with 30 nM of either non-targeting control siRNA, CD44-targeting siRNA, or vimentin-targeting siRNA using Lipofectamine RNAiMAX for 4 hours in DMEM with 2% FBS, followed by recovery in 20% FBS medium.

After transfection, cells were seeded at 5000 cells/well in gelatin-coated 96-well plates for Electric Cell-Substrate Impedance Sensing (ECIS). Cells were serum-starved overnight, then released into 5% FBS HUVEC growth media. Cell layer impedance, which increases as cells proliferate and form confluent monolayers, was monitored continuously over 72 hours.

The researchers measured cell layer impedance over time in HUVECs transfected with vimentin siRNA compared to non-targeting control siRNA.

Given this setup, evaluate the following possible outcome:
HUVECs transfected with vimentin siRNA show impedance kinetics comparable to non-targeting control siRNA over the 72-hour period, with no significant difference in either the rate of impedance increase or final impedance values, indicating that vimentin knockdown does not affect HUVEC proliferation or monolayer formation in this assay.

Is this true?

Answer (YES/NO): NO